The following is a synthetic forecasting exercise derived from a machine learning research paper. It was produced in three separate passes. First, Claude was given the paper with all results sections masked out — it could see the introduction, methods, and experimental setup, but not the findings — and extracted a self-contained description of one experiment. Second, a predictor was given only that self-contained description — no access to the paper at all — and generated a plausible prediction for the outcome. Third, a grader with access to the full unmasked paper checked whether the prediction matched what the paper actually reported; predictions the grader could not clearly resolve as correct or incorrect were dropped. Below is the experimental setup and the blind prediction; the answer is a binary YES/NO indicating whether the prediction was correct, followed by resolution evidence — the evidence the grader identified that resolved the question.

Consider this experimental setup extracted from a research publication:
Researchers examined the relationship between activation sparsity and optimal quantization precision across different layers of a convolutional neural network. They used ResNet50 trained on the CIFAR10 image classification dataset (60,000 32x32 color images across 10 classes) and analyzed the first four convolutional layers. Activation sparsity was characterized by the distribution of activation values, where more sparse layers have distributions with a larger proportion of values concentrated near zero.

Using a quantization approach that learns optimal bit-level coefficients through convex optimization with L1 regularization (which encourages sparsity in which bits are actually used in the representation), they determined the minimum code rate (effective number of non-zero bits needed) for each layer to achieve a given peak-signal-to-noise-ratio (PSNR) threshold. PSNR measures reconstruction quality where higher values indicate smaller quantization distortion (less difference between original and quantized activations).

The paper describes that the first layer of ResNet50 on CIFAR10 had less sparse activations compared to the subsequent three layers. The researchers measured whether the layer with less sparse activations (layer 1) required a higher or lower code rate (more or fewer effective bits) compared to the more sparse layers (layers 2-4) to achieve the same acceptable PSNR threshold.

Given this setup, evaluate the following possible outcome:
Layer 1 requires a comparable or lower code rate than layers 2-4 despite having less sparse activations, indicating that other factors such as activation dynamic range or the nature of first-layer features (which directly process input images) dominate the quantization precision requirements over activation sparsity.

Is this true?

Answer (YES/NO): NO